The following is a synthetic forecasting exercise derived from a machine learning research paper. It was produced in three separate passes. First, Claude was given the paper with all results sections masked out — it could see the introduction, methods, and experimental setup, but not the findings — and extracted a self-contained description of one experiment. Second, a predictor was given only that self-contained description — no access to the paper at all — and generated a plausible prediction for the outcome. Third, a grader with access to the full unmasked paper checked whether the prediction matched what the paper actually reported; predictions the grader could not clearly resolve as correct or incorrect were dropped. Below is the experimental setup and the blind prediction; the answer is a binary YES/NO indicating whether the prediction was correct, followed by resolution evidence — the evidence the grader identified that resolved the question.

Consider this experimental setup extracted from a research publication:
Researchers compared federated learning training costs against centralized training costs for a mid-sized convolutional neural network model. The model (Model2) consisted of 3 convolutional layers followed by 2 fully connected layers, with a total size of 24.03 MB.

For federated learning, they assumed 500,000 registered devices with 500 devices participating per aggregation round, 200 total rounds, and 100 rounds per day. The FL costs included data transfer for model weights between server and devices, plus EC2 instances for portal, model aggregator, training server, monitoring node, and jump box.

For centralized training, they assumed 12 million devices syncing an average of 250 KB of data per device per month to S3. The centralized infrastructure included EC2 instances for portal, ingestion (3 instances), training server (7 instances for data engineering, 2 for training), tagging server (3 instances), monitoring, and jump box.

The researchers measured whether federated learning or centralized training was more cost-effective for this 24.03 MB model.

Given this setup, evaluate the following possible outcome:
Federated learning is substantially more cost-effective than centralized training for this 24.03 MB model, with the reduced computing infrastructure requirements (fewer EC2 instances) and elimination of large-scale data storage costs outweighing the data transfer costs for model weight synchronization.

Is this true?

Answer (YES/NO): NO